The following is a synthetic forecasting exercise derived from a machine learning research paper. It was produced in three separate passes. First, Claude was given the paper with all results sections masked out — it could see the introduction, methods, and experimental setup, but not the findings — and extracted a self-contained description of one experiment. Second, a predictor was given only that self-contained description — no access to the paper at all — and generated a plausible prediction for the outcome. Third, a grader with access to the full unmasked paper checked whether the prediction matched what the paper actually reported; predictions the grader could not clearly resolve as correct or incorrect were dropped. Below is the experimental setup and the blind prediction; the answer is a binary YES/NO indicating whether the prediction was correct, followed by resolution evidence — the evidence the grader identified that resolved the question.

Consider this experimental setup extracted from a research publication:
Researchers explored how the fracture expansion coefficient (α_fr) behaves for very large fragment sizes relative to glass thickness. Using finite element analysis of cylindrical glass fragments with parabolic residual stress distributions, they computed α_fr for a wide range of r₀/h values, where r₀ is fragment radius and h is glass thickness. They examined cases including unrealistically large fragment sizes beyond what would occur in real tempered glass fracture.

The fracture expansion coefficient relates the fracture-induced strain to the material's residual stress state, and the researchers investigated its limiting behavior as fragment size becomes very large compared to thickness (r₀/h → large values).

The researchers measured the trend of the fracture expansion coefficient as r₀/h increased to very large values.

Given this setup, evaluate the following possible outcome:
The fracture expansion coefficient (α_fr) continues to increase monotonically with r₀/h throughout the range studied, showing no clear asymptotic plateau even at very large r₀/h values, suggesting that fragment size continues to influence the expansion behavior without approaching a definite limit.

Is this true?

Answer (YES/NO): NO